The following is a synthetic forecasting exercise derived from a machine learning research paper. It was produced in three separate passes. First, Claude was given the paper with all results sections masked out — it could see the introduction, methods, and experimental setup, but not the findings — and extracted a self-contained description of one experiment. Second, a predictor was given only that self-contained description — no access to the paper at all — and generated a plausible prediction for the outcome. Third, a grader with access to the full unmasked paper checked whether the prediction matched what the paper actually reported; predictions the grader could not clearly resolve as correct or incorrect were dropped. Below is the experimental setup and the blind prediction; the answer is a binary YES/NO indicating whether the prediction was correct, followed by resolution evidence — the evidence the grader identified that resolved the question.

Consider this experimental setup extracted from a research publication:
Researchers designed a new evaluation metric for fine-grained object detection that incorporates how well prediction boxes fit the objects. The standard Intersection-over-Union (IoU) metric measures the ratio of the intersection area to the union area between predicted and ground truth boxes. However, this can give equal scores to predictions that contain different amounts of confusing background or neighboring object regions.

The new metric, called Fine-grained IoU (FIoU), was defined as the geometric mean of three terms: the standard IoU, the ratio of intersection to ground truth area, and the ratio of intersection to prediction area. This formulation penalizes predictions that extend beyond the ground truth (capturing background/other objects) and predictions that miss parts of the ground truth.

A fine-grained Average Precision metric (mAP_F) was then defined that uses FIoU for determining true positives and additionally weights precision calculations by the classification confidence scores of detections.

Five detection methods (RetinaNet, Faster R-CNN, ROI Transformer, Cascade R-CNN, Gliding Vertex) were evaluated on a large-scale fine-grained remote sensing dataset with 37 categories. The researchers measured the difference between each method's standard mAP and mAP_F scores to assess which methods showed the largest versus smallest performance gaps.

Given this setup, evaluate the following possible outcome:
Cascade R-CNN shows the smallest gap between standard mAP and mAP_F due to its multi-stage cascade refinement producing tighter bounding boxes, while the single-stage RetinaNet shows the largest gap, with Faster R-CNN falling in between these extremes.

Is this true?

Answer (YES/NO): NO